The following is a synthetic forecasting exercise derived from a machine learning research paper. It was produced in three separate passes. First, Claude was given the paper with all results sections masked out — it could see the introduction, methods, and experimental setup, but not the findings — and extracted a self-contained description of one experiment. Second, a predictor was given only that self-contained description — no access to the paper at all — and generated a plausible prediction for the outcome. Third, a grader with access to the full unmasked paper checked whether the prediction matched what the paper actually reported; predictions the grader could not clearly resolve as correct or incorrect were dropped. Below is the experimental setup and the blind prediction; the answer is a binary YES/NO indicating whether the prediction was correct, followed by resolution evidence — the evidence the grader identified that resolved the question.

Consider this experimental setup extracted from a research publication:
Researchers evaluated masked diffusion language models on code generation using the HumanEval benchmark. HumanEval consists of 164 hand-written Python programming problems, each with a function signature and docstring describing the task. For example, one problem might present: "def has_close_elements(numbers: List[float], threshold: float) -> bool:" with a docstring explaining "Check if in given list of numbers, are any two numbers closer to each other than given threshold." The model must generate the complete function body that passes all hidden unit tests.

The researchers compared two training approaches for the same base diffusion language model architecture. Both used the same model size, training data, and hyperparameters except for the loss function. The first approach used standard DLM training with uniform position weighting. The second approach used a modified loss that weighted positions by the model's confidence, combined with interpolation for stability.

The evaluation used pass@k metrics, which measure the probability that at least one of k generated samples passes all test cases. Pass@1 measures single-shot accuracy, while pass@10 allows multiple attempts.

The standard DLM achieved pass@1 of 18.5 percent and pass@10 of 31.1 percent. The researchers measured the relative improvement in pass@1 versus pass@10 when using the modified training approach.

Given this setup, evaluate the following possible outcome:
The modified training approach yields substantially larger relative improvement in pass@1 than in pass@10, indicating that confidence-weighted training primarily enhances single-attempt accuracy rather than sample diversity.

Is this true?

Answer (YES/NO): NO